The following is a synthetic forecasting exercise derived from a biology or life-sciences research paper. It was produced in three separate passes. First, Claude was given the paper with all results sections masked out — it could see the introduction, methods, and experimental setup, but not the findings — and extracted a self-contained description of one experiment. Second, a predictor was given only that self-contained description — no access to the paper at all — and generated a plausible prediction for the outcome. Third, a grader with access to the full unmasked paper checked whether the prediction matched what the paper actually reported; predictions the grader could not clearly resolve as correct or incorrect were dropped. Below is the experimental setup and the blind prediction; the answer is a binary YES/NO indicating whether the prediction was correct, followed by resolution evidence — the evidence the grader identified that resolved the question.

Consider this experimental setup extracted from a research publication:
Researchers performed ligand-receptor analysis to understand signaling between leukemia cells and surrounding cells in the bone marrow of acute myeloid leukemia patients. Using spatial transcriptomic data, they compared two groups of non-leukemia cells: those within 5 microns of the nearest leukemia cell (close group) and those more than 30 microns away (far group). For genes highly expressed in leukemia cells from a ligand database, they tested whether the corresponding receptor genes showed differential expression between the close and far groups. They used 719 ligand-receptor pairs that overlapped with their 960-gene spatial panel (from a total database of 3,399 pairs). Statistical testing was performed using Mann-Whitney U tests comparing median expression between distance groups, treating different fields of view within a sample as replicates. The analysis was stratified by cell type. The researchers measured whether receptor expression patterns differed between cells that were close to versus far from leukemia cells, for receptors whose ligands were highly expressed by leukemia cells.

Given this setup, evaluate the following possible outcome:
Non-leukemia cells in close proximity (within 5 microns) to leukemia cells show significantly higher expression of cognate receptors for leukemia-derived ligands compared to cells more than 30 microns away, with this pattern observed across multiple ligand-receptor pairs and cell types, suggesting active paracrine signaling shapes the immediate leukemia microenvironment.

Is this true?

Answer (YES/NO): NO